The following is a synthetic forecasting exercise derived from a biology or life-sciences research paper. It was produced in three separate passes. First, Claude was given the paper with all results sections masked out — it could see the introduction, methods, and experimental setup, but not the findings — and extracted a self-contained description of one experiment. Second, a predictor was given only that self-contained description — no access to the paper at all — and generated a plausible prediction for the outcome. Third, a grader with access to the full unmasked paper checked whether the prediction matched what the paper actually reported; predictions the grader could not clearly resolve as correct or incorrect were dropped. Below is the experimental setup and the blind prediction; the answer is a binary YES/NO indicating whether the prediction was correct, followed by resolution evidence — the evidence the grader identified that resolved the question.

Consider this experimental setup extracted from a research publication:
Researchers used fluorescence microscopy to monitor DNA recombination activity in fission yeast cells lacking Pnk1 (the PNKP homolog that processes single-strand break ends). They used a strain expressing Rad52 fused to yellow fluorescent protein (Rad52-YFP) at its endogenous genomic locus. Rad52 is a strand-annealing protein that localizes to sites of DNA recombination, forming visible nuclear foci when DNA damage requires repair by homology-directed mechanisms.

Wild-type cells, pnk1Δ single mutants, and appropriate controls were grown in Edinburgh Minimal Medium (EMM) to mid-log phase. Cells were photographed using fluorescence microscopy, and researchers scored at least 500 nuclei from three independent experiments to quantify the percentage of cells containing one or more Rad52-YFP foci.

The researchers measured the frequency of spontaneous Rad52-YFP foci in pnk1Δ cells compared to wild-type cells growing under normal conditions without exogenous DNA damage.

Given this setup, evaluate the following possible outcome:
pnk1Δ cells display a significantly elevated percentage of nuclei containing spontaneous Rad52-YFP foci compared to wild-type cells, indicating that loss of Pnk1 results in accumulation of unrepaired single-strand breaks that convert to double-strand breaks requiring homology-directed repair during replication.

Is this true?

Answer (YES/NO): YES